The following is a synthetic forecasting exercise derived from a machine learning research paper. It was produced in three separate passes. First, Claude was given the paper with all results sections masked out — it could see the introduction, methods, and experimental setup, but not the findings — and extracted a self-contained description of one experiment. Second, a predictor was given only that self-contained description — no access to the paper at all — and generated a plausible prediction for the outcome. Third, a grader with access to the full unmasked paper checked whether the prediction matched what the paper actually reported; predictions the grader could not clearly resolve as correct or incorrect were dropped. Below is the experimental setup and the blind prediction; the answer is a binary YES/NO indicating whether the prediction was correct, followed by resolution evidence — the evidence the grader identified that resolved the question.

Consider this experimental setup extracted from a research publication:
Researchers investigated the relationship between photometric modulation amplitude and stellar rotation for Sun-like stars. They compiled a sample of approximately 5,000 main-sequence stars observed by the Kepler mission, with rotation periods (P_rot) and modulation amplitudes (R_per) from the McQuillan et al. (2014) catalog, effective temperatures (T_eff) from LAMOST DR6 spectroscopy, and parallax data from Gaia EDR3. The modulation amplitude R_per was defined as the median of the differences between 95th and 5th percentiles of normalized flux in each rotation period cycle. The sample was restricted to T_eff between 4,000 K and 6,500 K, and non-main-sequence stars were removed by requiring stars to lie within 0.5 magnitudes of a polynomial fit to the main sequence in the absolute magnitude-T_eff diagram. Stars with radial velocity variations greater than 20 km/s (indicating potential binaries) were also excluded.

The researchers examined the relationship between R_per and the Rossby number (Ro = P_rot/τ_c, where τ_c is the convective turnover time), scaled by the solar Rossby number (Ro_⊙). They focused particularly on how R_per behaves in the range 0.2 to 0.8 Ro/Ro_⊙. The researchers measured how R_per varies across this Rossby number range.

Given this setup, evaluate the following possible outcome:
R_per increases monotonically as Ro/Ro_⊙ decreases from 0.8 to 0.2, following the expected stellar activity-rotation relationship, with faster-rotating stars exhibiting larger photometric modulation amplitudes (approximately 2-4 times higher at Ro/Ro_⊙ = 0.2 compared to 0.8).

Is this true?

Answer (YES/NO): NO